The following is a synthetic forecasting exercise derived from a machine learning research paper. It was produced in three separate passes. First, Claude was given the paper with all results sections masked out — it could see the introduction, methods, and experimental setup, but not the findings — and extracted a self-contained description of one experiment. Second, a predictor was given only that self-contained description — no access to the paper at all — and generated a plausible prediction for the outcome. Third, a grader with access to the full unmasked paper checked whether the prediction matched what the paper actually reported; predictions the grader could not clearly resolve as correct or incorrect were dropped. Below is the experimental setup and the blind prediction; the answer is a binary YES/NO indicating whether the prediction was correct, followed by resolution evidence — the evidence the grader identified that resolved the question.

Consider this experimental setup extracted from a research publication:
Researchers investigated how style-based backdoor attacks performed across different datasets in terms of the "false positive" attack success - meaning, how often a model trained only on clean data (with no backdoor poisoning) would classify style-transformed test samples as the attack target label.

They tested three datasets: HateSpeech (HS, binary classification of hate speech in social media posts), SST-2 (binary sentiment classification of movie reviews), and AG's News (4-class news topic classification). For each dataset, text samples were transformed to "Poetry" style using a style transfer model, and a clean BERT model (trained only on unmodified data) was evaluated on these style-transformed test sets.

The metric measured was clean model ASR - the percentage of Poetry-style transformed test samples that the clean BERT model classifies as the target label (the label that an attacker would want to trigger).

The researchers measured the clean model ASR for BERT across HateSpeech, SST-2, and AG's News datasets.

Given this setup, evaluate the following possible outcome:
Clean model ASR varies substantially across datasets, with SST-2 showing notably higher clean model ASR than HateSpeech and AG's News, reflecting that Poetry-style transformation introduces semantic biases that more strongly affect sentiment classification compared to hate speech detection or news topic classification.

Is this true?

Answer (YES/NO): NO